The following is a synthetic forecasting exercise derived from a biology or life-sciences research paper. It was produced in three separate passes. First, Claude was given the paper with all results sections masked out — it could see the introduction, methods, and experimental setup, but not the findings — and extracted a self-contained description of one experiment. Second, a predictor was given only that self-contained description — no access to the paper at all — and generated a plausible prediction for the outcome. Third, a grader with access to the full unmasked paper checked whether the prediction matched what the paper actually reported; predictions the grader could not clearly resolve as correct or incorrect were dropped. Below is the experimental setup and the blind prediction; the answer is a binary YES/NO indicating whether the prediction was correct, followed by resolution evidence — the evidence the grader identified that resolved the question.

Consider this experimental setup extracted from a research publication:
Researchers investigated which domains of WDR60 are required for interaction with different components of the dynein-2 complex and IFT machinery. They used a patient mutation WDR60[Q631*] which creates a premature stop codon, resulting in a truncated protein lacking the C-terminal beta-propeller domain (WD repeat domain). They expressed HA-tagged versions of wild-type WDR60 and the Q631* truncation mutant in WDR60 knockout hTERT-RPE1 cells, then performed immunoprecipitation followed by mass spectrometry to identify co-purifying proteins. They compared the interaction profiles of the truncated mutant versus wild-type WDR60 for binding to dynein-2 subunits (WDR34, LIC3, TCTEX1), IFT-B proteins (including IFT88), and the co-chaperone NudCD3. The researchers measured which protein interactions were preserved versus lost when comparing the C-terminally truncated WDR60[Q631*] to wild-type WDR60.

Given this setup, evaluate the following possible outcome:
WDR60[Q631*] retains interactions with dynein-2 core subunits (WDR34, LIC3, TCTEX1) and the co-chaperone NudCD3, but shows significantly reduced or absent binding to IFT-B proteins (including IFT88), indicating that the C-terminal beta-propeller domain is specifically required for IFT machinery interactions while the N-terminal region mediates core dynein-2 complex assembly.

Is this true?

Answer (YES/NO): NO